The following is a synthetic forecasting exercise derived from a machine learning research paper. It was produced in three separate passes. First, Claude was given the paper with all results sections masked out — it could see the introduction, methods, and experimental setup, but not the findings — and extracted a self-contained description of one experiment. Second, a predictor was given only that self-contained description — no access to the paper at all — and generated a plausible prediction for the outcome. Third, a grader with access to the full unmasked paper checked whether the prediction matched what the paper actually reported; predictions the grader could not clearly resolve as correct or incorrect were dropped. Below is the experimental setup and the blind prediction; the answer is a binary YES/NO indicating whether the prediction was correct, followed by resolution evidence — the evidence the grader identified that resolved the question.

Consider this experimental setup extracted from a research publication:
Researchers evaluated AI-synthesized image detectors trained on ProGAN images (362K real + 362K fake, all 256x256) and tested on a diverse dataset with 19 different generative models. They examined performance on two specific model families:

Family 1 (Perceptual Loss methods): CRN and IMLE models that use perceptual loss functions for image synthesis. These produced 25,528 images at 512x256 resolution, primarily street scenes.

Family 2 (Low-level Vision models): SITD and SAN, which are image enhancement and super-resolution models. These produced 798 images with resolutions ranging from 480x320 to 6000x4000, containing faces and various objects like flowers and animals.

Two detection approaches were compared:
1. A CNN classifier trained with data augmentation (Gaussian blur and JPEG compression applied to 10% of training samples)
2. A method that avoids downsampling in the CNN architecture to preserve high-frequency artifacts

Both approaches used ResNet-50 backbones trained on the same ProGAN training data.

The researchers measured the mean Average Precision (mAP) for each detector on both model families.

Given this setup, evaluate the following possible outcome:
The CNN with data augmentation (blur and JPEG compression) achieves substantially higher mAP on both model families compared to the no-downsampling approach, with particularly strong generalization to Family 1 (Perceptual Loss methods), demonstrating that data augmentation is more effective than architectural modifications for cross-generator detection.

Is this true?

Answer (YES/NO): NO